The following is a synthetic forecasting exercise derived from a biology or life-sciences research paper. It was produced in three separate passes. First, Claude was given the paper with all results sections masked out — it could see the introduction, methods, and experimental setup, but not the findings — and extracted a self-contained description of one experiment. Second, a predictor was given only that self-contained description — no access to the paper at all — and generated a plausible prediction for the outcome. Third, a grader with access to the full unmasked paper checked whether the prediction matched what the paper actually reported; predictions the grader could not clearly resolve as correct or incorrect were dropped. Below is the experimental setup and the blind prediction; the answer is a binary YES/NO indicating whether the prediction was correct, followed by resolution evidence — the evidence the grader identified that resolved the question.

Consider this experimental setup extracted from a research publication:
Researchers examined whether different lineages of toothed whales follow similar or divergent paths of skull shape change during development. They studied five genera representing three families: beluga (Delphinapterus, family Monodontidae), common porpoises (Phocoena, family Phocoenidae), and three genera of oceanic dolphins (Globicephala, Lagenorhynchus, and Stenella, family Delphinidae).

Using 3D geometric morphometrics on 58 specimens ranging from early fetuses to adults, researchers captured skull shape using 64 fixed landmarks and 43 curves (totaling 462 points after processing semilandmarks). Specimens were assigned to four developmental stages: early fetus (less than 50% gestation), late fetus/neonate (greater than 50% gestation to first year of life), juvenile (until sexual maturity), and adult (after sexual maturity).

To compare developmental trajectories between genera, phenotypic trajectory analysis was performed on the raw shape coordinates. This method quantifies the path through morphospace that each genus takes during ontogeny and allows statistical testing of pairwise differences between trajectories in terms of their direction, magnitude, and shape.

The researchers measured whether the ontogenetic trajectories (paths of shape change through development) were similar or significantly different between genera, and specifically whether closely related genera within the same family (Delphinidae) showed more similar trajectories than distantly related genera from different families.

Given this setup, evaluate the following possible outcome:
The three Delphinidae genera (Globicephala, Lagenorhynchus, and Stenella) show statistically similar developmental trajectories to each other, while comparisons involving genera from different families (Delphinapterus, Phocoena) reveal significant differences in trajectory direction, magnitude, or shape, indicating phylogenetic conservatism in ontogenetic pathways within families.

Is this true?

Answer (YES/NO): NO